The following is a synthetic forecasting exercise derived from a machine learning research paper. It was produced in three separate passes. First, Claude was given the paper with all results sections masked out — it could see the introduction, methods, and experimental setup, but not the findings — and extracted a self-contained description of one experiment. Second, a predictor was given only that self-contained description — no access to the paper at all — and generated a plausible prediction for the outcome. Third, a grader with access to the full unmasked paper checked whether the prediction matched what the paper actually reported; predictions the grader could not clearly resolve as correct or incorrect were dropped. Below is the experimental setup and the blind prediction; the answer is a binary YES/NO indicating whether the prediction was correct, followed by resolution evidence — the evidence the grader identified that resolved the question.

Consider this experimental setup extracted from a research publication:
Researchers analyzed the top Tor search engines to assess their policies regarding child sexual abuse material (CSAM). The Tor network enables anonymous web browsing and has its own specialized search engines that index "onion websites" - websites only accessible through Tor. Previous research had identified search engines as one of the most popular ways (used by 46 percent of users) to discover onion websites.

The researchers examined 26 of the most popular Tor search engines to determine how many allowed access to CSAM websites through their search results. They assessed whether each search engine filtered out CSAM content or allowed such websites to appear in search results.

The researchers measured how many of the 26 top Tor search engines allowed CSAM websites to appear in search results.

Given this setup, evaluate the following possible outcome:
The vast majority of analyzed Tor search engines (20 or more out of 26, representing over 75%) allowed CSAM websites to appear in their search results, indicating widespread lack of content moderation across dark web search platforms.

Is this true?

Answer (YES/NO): YES